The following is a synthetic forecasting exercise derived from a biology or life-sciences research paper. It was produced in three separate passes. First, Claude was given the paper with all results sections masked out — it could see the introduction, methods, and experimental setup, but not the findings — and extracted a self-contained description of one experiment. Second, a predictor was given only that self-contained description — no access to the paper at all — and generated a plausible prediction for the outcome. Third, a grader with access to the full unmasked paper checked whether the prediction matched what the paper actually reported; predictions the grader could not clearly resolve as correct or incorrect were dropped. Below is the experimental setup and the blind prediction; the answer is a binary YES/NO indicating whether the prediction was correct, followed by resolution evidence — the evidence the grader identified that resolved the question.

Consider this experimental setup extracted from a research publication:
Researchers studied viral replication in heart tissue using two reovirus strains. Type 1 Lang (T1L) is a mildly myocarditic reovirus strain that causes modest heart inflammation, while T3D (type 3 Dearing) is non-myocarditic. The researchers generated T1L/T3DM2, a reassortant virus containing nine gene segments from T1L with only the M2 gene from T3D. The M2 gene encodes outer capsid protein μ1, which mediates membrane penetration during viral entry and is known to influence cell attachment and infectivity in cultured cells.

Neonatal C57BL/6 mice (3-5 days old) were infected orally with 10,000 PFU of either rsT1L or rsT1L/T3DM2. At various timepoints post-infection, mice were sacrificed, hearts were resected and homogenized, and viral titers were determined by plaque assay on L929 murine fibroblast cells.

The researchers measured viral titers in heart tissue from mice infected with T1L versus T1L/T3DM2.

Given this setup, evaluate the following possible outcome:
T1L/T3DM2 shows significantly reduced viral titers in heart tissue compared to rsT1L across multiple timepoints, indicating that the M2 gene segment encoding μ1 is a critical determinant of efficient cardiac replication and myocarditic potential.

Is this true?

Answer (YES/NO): NO